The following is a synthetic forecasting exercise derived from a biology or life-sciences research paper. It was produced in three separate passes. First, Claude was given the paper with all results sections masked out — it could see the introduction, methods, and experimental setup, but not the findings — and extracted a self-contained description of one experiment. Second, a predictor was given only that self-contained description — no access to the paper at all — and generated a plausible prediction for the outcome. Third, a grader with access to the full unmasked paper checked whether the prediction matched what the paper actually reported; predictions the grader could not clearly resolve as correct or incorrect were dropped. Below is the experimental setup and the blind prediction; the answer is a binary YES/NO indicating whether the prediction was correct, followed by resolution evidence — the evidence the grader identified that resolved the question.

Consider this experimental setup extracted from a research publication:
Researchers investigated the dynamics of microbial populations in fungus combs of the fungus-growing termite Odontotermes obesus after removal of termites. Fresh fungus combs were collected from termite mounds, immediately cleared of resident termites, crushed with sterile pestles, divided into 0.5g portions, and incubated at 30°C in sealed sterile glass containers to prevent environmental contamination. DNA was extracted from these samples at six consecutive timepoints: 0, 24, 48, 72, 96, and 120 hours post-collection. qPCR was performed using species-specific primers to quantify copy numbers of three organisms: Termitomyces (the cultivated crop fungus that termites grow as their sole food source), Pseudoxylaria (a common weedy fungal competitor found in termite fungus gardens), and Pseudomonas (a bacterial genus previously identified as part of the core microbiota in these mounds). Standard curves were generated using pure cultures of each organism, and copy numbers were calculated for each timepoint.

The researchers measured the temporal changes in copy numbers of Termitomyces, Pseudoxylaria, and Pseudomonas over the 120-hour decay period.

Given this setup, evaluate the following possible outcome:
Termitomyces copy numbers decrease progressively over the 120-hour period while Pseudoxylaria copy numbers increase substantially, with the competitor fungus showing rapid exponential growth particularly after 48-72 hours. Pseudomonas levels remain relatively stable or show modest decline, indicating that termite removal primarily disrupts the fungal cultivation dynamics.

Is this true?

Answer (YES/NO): NO